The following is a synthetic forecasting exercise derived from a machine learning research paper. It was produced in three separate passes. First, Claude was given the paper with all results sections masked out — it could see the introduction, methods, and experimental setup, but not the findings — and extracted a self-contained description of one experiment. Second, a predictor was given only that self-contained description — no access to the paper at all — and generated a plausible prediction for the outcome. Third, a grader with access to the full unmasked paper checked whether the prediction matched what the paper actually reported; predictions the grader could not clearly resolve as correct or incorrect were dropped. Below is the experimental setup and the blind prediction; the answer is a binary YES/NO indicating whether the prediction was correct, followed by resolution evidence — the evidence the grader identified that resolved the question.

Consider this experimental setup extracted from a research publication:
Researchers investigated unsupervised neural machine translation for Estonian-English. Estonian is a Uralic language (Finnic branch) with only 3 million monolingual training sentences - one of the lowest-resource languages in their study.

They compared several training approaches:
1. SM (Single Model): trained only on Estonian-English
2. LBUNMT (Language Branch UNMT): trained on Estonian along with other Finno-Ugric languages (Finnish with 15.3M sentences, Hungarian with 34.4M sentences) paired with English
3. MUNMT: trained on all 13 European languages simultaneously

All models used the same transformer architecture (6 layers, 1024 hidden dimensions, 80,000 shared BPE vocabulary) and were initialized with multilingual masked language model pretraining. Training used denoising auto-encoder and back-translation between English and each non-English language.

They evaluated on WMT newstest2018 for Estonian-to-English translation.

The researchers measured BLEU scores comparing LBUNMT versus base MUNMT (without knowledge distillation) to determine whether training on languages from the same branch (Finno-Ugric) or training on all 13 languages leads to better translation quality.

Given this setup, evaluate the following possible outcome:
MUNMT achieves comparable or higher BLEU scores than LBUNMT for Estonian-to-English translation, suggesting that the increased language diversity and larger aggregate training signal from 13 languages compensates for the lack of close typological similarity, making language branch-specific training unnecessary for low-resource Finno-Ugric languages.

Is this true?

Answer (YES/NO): NO